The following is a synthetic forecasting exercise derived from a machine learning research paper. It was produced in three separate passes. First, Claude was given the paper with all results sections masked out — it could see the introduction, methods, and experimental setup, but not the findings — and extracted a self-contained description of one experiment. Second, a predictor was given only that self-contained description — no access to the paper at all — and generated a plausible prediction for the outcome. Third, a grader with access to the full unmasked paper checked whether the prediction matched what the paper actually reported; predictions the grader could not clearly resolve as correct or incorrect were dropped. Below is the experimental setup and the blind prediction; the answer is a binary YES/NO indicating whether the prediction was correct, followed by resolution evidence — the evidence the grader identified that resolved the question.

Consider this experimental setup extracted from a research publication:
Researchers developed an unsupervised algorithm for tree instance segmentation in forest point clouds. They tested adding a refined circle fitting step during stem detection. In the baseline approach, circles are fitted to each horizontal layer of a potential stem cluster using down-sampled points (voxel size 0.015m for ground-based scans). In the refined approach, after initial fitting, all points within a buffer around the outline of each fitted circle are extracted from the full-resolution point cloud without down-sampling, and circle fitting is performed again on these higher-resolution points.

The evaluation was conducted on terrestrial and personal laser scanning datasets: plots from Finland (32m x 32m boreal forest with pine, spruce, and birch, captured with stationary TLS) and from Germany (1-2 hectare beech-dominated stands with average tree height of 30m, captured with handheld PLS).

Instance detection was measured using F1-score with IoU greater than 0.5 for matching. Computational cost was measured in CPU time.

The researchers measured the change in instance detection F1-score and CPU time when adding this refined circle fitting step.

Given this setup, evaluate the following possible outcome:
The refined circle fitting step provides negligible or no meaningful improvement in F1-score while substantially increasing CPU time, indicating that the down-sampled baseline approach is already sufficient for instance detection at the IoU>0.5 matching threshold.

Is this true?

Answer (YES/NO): NO